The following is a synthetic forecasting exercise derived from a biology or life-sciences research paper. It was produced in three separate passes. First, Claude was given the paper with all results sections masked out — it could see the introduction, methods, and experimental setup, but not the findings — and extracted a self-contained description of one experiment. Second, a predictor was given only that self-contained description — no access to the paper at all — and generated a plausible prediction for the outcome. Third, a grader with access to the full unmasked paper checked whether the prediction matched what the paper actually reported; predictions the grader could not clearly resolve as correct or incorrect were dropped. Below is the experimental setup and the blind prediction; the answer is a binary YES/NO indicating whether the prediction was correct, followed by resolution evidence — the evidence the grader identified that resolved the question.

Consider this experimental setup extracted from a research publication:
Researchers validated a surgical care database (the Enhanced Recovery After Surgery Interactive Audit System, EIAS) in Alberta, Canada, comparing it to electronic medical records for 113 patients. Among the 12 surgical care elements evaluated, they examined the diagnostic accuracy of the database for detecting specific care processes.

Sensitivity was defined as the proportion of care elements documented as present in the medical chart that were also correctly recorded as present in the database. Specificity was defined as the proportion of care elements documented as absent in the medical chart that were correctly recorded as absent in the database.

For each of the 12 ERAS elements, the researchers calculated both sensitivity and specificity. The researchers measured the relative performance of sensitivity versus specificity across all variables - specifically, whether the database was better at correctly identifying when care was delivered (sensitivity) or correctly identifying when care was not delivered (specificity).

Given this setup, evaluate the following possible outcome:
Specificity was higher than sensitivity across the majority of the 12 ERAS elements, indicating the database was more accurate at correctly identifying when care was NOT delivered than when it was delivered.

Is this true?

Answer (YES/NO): NO